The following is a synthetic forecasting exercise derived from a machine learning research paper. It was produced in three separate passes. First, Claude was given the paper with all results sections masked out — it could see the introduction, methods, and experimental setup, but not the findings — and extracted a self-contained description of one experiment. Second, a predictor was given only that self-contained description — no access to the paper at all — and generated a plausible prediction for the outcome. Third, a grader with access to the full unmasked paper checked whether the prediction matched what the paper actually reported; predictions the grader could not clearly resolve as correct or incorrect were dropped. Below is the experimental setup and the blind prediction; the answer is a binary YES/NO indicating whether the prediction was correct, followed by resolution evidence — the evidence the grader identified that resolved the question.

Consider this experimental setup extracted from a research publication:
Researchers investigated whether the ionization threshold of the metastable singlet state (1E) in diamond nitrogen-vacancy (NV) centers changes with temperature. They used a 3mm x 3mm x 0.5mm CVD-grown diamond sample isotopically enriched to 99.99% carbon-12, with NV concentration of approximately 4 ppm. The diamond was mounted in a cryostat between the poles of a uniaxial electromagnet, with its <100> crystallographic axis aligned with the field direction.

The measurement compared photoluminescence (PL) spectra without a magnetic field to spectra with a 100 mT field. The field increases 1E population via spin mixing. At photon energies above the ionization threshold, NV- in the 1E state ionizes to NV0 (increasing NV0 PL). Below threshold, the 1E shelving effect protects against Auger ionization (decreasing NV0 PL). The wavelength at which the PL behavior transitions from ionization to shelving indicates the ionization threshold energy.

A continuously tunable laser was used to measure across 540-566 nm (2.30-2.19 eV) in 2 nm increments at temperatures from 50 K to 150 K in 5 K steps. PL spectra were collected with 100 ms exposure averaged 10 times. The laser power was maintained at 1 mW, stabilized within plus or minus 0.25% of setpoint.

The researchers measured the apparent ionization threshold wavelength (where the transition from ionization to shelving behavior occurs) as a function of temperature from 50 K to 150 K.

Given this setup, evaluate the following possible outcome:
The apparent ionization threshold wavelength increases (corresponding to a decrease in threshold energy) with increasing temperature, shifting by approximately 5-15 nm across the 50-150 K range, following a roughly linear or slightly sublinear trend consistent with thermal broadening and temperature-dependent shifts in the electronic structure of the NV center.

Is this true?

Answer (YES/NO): NO